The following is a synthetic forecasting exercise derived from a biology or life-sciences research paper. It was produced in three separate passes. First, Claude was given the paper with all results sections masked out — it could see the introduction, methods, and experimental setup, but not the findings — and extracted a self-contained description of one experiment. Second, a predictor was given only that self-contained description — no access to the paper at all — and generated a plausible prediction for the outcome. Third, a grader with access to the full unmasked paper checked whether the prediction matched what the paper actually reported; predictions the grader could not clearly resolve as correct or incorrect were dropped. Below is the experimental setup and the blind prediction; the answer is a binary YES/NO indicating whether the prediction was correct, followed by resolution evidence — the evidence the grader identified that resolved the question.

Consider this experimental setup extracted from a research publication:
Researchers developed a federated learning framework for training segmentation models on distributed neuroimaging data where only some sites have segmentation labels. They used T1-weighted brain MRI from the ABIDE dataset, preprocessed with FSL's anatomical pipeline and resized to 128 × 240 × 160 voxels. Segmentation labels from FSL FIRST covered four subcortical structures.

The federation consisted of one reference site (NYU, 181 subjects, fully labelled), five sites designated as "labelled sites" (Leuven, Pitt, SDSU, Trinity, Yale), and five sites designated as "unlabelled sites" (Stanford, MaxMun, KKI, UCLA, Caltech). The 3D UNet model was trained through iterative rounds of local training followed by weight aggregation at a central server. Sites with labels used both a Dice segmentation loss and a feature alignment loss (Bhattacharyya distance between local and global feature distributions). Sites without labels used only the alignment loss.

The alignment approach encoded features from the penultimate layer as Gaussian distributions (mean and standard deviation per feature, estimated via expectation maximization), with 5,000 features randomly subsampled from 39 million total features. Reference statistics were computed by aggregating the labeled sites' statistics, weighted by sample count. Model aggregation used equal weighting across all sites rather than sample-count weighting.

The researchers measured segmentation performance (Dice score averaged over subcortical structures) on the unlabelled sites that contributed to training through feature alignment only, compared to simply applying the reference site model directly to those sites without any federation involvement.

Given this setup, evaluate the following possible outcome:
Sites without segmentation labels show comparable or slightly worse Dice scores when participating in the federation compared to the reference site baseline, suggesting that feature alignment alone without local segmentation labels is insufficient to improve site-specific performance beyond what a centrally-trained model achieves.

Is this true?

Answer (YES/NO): NO